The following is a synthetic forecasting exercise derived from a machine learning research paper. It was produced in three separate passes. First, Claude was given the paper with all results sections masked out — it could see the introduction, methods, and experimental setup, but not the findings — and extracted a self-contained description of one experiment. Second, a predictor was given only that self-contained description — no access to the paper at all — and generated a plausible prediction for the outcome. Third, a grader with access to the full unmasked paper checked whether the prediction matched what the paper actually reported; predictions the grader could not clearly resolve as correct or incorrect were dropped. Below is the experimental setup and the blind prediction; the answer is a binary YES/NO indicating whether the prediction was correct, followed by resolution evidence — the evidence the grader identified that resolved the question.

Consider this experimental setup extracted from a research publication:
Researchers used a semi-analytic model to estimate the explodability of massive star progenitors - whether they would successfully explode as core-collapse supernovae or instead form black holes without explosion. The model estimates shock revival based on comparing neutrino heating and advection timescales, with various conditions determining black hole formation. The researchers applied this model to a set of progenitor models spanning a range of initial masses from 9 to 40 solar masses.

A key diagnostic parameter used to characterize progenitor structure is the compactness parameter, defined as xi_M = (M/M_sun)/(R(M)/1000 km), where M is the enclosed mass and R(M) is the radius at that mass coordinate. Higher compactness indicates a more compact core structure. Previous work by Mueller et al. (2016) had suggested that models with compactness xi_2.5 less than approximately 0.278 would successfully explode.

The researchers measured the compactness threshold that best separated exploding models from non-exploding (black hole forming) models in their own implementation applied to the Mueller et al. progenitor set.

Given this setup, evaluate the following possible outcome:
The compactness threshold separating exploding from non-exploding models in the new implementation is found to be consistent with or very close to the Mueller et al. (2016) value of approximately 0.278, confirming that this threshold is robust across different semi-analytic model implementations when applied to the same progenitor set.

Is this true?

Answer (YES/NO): NO